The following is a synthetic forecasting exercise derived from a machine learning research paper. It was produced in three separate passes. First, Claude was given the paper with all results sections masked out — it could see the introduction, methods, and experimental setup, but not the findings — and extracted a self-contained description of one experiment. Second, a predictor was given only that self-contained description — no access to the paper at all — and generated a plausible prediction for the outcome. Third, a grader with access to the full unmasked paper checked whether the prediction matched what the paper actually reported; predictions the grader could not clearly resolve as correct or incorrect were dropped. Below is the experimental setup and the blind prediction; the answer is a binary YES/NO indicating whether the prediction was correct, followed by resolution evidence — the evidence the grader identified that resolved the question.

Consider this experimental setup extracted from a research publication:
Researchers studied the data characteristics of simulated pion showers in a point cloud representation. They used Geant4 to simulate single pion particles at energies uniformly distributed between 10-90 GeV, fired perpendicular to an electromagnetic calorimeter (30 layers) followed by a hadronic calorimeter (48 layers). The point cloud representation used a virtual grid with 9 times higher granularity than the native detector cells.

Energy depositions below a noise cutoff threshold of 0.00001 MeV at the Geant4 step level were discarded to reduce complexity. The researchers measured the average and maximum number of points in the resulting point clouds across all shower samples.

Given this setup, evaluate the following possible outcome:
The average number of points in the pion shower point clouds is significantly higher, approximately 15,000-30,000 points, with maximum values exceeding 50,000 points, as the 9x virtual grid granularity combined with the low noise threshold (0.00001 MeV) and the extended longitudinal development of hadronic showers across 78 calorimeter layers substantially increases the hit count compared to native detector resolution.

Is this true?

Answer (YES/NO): NO